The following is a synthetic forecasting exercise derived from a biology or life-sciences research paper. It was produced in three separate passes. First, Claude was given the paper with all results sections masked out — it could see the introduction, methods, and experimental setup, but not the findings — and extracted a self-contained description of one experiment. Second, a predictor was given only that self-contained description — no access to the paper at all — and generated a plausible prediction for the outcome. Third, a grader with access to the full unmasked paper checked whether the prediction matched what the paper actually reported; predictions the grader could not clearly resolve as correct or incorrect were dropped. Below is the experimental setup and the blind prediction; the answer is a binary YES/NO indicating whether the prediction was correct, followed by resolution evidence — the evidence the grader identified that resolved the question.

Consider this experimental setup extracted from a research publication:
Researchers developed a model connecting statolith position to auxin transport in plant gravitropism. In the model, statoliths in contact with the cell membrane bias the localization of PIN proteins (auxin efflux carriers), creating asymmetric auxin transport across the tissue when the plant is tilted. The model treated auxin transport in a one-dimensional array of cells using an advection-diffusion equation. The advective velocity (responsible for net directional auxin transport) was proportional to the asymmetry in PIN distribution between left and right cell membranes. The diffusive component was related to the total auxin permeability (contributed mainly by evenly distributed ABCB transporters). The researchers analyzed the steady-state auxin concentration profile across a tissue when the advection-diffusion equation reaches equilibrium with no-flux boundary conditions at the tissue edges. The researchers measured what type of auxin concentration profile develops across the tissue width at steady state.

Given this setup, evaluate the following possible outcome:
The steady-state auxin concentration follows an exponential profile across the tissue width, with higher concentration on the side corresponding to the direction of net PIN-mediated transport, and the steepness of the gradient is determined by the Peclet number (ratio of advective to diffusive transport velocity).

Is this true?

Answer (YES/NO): NO